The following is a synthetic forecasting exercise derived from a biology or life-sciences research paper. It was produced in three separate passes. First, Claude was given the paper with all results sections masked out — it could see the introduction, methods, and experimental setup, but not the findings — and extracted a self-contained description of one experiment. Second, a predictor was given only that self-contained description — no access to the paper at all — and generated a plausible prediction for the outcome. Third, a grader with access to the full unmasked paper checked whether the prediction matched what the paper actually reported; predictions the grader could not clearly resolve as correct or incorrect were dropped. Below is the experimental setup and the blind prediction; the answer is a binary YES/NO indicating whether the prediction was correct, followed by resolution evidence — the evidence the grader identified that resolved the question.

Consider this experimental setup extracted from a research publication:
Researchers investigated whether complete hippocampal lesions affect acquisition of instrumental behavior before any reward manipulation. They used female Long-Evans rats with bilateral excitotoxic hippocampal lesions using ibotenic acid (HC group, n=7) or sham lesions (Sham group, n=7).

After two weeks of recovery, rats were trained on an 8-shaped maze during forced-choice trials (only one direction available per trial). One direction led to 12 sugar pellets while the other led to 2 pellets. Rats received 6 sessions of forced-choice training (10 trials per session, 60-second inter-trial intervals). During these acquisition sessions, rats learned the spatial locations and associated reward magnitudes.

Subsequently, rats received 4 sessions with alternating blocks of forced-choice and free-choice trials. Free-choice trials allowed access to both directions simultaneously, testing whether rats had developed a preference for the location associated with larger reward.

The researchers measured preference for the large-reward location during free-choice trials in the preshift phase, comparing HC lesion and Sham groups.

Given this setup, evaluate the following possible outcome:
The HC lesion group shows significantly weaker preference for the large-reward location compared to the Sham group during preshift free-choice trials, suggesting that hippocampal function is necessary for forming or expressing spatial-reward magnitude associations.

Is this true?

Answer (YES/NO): NO